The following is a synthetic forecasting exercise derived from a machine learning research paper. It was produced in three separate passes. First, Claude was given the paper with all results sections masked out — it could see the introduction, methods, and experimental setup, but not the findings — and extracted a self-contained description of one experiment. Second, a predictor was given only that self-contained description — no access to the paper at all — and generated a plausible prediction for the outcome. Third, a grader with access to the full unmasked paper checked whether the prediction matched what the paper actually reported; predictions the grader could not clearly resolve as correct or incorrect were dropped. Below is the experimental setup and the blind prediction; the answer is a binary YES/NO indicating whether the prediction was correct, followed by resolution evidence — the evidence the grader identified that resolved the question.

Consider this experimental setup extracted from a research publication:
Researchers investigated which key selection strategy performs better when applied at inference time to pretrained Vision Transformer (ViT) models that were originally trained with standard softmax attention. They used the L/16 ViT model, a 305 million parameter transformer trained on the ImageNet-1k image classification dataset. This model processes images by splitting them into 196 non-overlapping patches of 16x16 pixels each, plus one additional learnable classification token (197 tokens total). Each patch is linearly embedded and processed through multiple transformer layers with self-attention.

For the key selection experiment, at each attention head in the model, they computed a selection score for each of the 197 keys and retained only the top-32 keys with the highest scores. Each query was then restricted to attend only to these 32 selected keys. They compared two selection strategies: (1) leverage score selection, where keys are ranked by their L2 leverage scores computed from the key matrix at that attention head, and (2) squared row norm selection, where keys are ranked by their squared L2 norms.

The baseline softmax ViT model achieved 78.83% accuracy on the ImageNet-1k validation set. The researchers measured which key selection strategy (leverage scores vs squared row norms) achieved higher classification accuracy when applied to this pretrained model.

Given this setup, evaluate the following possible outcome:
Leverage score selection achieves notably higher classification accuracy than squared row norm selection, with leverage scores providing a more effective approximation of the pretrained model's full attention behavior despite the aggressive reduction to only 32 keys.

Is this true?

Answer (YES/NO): YES